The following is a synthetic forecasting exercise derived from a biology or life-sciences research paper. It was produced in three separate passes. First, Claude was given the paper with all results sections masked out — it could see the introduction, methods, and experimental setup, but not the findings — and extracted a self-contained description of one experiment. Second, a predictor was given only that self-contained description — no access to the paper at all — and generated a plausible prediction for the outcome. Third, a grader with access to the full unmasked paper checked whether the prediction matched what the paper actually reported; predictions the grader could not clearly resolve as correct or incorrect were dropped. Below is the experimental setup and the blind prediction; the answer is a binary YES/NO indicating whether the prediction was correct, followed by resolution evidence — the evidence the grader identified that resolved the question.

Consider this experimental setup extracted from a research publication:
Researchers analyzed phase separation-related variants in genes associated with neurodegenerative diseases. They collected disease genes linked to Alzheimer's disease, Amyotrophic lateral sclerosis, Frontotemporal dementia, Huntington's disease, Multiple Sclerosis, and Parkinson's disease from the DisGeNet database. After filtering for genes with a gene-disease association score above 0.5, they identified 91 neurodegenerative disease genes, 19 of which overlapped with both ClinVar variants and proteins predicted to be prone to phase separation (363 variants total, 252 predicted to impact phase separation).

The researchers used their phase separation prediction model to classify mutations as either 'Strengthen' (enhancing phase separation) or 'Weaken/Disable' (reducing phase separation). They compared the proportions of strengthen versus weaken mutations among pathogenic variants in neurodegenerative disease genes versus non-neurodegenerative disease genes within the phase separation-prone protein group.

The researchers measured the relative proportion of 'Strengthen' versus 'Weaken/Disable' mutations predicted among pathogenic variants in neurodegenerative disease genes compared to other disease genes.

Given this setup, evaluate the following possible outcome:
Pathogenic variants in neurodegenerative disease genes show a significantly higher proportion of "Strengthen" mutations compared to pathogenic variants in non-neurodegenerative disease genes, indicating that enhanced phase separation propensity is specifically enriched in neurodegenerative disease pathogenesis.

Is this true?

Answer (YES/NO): YES